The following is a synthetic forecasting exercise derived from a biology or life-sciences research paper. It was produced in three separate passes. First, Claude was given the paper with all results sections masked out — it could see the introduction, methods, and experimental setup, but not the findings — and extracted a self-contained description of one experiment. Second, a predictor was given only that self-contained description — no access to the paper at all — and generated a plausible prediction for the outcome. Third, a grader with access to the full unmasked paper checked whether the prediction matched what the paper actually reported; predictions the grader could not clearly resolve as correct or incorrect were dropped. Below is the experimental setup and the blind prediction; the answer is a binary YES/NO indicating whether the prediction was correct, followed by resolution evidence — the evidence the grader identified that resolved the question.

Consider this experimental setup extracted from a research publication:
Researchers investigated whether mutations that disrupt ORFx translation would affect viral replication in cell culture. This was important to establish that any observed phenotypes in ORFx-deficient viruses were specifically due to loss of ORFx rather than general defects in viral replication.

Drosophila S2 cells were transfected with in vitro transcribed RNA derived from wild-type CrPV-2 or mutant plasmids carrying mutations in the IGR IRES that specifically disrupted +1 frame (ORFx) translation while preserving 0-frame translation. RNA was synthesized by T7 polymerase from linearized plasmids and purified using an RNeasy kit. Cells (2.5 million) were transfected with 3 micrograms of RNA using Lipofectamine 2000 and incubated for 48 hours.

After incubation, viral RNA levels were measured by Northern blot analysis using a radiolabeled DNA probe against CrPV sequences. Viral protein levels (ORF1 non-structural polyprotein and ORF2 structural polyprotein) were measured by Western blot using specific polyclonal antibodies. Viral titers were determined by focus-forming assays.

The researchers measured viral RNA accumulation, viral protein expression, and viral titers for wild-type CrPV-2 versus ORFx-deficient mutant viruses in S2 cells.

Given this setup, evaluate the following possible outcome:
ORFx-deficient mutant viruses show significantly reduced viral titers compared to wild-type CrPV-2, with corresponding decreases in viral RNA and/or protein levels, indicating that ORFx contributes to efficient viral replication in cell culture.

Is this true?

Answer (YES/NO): NO